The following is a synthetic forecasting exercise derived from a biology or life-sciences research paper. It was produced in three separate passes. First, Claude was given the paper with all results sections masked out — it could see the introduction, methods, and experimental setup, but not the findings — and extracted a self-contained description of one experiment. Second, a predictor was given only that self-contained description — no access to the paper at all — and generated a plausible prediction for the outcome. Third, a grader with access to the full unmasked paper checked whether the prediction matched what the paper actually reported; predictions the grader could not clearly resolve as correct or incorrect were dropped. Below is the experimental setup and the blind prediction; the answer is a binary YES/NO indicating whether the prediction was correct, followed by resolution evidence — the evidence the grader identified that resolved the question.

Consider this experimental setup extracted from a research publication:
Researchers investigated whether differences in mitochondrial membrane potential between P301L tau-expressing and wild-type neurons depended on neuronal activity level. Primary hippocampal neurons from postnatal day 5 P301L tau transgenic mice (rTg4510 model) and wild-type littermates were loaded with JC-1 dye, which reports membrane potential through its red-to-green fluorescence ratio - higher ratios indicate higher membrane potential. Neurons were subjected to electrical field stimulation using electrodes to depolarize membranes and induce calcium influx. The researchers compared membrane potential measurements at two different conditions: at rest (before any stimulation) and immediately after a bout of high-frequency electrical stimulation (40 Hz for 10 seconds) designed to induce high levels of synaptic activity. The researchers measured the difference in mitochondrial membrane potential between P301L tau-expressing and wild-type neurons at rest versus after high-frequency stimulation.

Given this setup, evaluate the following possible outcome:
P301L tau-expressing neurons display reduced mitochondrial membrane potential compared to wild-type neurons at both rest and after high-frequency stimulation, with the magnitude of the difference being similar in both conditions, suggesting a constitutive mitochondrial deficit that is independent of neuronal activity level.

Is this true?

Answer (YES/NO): NO